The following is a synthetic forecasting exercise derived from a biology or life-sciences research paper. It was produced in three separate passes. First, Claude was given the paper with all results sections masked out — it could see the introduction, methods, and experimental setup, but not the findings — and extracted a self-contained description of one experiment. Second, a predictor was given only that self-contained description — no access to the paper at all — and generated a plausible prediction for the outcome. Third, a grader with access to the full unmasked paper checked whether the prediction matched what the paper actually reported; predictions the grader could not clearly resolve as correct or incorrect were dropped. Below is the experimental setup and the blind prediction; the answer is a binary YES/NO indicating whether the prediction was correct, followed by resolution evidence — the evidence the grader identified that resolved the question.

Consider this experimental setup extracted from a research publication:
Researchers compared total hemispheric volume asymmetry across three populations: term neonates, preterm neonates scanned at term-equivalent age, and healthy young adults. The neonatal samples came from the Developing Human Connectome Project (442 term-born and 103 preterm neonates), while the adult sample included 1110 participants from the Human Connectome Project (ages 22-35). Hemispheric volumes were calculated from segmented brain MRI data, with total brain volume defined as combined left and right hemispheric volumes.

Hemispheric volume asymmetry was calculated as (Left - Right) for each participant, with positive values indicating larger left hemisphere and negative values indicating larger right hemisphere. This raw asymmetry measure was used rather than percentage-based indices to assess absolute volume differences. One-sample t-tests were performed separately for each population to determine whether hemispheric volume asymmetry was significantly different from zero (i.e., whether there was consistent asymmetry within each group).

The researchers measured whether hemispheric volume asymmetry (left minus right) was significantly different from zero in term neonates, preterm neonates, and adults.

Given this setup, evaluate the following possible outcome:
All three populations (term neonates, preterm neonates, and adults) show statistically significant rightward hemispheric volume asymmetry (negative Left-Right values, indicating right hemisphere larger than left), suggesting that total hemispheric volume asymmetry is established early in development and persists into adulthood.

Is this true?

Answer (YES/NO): YES